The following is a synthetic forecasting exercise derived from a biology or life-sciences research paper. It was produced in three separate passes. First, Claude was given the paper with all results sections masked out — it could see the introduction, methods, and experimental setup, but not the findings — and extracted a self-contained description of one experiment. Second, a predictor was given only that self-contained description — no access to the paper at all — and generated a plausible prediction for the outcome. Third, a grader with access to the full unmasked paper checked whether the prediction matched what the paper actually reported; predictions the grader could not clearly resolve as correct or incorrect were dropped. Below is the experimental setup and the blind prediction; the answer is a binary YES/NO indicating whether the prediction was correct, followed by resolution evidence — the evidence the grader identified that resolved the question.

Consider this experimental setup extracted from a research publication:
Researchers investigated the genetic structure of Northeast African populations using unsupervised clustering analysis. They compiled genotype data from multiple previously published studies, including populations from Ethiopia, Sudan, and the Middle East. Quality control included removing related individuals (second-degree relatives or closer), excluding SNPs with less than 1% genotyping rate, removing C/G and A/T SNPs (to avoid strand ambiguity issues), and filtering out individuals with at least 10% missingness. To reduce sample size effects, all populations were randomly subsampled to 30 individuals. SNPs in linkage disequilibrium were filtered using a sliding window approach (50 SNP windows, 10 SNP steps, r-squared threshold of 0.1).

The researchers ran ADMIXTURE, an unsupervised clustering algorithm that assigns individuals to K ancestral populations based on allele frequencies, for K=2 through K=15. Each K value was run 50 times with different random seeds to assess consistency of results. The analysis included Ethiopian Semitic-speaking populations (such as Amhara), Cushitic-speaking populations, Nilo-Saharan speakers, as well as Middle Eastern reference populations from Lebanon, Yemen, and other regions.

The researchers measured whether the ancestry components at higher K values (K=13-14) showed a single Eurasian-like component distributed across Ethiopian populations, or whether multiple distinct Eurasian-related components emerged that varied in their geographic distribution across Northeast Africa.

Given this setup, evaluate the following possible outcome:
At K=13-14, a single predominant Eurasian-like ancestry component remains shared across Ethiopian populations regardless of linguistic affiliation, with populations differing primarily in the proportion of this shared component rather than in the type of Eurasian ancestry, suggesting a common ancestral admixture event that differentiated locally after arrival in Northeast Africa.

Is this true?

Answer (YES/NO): NO